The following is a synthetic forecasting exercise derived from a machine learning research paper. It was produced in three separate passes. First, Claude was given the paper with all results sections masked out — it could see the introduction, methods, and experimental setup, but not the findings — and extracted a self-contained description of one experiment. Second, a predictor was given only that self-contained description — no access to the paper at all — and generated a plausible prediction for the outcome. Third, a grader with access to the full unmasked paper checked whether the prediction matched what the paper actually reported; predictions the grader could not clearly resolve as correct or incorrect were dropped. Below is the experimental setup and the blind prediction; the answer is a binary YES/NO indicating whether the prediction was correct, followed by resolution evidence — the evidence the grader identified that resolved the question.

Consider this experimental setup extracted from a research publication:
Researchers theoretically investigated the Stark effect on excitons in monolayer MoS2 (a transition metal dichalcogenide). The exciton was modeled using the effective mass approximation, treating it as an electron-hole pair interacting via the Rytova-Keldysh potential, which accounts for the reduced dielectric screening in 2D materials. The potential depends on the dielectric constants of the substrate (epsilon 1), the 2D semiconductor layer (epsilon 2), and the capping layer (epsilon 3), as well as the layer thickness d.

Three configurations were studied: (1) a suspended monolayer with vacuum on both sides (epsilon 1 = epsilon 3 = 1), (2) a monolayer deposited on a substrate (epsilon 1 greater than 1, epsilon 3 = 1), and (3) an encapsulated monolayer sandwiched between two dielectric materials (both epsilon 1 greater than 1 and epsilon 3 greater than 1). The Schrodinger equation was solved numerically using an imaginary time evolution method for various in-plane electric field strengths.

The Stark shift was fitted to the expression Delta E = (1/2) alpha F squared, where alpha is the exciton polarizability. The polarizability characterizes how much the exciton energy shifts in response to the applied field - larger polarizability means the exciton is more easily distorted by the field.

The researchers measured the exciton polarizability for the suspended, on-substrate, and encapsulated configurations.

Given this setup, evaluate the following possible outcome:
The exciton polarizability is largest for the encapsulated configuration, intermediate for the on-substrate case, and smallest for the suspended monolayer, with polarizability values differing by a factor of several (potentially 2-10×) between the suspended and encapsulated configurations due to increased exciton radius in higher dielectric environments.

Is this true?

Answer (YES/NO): YES